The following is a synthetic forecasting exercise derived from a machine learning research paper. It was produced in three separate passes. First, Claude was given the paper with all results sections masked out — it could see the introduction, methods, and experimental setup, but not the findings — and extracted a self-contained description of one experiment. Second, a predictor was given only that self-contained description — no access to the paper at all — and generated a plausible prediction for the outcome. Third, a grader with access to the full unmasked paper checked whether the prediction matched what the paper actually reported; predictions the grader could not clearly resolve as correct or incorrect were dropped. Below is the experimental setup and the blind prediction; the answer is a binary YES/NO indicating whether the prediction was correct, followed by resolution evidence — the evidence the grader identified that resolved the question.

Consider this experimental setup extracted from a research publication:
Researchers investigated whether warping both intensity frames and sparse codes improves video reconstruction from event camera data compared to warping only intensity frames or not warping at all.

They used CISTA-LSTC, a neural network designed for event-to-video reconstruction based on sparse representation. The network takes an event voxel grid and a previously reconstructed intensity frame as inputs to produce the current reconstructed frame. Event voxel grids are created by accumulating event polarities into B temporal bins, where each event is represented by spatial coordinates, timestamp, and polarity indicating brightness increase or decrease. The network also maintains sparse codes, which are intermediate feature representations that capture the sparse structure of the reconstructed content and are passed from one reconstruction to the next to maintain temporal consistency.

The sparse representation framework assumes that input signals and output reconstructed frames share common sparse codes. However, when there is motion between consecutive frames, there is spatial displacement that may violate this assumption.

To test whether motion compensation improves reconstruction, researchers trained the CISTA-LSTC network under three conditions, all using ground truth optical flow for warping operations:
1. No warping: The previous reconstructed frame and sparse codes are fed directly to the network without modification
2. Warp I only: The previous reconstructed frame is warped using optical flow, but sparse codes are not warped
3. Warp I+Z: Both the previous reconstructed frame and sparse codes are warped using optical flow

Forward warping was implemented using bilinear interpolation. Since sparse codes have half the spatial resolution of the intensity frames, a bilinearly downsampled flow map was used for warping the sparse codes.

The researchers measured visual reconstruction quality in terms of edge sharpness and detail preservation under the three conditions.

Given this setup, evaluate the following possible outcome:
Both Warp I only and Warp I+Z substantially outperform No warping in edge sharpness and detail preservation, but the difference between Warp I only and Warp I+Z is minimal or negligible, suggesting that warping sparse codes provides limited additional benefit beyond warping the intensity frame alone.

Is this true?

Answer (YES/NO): NO